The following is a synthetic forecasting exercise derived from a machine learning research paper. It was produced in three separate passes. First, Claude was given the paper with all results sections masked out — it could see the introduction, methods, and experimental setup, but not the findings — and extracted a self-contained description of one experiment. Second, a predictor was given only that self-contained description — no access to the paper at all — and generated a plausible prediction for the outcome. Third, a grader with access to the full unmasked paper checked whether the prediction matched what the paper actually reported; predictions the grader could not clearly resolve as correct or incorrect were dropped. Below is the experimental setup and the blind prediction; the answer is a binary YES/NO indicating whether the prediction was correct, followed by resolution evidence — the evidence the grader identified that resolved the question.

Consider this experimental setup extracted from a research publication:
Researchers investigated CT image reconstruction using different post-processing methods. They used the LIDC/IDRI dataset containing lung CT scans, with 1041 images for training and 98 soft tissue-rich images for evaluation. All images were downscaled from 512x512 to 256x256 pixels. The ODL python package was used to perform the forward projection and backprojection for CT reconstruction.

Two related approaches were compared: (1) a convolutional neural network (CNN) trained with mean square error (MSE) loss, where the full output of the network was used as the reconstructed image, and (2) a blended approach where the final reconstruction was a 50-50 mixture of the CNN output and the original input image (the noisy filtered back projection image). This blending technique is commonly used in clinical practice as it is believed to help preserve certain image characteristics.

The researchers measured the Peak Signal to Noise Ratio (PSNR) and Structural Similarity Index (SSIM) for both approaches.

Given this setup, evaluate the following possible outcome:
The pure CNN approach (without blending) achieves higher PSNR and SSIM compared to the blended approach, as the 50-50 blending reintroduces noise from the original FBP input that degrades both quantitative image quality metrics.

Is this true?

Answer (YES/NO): YES